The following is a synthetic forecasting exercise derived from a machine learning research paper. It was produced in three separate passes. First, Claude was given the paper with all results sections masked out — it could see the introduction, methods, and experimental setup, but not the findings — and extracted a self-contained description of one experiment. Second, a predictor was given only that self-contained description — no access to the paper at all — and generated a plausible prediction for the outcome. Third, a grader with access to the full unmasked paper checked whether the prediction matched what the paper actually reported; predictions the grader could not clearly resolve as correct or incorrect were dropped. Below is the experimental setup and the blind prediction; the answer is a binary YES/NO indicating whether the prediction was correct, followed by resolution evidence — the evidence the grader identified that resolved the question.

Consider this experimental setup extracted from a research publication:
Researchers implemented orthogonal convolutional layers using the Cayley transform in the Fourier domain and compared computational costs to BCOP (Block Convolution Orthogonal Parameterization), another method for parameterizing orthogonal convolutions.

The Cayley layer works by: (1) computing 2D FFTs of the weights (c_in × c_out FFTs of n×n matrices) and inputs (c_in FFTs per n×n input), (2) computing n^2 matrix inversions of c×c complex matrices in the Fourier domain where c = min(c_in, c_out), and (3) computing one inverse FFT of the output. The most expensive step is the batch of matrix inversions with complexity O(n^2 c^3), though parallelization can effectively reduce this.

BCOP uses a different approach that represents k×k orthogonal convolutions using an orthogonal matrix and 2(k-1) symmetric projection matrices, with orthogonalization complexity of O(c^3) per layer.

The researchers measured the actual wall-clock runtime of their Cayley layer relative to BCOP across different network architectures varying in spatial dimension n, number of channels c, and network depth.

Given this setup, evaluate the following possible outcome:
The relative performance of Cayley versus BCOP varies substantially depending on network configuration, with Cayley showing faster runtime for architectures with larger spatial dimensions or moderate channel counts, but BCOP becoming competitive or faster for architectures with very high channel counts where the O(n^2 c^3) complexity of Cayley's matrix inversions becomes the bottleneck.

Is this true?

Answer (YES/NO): NO